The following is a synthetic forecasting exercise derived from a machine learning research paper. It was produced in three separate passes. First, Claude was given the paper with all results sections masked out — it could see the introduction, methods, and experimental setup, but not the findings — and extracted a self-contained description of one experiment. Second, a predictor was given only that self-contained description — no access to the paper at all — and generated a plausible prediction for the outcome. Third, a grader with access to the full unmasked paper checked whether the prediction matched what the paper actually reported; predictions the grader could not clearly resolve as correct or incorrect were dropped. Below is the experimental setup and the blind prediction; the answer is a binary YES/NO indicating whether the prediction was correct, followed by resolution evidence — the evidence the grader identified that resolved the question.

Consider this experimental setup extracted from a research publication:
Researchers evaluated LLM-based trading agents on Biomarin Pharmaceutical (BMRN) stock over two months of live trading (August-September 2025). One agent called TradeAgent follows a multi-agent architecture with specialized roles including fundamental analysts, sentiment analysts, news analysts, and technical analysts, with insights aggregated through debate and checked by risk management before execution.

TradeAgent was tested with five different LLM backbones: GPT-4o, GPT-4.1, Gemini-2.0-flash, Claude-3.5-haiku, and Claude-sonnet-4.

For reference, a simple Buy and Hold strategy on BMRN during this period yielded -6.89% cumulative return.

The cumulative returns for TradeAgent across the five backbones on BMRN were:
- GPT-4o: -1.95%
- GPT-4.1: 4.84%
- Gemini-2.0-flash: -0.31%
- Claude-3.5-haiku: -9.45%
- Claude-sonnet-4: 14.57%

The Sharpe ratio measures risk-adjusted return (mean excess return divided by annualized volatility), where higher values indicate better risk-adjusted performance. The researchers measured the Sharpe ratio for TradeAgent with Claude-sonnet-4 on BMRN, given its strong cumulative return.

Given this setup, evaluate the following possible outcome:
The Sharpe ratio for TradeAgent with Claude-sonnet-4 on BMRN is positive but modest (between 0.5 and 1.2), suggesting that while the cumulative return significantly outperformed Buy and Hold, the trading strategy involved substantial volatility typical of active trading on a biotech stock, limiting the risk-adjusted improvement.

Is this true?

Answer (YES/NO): NO